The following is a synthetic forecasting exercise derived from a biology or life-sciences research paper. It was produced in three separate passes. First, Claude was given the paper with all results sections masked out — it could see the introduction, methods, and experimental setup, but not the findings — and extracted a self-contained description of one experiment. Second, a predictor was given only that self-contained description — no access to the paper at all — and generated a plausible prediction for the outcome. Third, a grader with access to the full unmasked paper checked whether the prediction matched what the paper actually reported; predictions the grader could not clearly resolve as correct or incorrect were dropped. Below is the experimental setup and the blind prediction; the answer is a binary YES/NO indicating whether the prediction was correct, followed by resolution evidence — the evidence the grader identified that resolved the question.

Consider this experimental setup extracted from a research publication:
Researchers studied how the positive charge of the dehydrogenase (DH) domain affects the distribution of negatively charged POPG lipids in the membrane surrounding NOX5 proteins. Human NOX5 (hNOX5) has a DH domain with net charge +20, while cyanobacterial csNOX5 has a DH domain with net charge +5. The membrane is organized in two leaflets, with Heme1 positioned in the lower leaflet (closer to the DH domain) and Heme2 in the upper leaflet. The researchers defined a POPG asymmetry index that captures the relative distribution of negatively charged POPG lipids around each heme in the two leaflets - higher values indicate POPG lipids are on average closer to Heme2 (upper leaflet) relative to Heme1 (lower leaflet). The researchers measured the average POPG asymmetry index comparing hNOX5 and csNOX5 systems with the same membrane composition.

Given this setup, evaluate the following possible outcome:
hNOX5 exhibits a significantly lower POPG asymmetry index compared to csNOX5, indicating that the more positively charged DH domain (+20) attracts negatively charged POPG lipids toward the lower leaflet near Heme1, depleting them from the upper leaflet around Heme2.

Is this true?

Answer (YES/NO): YES